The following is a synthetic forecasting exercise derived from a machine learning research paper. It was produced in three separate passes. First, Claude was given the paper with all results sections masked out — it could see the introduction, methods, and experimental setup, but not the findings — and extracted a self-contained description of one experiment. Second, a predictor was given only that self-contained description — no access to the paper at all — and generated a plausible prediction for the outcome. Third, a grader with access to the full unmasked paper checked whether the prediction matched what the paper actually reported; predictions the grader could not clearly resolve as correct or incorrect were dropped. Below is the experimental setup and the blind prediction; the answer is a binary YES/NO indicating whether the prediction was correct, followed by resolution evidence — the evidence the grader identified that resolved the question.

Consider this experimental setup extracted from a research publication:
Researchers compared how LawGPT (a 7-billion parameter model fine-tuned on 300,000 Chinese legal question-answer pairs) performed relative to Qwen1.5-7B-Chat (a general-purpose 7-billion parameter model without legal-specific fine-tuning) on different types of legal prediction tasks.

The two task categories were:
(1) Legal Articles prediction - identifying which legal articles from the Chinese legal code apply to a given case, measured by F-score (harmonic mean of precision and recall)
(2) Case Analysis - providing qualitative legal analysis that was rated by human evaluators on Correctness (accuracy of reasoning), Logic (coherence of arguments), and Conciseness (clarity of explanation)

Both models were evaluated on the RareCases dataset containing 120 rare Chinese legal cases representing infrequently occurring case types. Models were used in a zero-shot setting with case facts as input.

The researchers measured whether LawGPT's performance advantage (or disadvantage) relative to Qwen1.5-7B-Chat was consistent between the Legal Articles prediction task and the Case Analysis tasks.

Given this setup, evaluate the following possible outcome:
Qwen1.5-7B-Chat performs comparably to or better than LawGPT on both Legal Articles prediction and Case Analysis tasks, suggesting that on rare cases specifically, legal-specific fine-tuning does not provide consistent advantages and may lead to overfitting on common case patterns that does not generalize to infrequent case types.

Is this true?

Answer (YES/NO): YES